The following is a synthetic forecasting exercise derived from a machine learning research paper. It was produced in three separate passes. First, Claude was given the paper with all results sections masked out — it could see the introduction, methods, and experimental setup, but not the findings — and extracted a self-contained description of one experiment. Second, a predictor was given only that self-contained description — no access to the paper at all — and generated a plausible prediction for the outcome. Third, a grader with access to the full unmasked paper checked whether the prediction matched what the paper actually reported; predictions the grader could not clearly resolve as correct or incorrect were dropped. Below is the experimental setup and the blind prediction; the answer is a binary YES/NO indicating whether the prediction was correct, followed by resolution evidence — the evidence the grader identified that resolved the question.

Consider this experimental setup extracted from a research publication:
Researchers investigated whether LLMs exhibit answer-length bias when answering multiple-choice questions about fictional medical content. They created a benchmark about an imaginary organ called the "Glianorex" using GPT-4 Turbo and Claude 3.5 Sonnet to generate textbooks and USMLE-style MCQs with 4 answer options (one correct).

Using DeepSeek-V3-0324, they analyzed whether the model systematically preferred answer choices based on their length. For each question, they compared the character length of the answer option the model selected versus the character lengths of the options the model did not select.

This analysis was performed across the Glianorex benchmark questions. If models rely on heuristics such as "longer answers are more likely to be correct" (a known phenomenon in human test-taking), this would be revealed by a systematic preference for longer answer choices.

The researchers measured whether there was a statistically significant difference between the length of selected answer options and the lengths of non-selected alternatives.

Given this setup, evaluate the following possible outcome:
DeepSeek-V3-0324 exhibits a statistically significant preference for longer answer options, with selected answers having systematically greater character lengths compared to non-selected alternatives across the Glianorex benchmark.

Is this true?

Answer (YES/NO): NO